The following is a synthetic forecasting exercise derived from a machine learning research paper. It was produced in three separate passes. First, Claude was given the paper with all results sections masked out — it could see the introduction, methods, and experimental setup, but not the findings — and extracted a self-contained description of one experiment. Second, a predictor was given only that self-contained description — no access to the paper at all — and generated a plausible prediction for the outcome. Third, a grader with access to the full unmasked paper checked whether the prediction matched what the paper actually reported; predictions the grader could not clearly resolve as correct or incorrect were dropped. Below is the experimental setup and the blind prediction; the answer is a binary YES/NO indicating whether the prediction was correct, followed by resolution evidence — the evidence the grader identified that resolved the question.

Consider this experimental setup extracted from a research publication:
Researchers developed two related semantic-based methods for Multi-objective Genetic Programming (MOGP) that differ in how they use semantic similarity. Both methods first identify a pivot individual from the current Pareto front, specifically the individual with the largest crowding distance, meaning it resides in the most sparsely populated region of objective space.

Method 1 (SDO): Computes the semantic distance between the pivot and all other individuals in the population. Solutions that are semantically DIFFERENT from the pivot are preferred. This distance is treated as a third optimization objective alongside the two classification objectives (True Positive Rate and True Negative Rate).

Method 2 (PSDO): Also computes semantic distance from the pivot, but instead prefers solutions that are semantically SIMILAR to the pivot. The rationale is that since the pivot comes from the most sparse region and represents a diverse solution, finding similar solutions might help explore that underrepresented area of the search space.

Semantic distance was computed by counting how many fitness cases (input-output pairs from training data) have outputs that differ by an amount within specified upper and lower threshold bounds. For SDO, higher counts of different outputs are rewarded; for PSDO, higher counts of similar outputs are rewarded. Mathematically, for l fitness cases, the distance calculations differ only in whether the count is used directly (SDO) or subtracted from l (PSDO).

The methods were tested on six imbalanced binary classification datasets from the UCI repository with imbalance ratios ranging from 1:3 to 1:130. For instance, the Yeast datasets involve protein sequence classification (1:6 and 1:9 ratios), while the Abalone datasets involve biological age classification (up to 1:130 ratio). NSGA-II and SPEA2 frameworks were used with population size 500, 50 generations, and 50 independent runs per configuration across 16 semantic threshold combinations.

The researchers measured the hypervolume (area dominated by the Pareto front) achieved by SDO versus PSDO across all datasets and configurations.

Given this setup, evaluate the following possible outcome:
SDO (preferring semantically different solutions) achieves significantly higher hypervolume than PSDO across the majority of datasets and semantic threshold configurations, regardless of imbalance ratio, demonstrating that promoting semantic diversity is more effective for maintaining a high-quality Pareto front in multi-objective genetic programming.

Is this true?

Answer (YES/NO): NO